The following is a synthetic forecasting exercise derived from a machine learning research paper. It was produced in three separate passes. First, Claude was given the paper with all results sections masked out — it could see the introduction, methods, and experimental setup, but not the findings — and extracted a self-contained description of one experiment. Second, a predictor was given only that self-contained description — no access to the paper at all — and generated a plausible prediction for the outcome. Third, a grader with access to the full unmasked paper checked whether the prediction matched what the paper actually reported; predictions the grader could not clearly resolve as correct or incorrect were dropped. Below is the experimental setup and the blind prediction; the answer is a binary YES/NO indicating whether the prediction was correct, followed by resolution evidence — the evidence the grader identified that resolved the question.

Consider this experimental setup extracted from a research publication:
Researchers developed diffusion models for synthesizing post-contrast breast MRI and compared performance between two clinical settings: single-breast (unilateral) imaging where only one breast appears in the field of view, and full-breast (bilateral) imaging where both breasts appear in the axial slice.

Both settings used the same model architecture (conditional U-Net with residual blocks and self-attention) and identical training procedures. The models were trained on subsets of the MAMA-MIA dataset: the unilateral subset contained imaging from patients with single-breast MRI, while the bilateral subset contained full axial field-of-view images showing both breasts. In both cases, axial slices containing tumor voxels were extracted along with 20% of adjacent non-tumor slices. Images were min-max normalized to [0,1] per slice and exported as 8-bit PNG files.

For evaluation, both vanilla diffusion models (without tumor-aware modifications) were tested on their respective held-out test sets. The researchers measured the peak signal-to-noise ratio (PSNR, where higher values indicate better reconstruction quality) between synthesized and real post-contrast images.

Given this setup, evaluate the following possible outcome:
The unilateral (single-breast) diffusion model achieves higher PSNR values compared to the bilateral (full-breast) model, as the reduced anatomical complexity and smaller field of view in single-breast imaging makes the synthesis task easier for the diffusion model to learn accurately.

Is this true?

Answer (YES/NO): NO